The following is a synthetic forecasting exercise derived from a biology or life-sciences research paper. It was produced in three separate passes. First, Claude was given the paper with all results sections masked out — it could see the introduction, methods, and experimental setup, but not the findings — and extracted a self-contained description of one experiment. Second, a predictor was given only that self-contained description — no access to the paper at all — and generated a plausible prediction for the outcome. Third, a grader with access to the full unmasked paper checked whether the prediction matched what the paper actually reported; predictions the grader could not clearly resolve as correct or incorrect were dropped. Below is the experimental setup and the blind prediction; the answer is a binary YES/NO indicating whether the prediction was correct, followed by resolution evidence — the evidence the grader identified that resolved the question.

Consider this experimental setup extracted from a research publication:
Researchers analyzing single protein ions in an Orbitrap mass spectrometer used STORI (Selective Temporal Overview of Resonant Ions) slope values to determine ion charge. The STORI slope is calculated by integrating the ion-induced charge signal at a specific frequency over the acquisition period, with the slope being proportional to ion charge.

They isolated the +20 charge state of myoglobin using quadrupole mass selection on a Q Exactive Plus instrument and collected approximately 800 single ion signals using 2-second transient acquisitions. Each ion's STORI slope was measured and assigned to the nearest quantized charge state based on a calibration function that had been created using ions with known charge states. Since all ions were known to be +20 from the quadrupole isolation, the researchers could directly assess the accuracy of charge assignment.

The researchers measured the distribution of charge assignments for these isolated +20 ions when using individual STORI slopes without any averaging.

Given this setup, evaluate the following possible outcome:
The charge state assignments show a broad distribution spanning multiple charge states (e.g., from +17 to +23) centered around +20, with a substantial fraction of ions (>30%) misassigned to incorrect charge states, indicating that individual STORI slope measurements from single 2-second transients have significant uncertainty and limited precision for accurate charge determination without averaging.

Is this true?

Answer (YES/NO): YES